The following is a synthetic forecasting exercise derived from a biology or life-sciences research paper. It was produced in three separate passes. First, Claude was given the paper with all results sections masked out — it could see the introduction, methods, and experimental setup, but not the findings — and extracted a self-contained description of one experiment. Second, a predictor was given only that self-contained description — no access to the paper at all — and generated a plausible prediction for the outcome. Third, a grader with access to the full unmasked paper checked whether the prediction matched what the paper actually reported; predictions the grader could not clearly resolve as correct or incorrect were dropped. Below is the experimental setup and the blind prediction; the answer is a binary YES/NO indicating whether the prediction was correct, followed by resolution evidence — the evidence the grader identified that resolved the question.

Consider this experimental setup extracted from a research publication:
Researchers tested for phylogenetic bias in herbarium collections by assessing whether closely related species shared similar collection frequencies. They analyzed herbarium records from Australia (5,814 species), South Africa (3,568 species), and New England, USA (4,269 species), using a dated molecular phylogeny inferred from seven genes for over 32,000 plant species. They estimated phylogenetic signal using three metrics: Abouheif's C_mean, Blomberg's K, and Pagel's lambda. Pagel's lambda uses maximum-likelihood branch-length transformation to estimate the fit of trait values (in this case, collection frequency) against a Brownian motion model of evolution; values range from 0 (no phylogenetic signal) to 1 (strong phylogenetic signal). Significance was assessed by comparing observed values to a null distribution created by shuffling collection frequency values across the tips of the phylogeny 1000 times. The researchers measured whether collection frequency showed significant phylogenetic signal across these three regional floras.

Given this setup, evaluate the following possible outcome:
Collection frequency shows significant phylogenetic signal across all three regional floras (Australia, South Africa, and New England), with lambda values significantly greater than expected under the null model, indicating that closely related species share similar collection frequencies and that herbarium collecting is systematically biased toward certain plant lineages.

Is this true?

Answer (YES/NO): YES